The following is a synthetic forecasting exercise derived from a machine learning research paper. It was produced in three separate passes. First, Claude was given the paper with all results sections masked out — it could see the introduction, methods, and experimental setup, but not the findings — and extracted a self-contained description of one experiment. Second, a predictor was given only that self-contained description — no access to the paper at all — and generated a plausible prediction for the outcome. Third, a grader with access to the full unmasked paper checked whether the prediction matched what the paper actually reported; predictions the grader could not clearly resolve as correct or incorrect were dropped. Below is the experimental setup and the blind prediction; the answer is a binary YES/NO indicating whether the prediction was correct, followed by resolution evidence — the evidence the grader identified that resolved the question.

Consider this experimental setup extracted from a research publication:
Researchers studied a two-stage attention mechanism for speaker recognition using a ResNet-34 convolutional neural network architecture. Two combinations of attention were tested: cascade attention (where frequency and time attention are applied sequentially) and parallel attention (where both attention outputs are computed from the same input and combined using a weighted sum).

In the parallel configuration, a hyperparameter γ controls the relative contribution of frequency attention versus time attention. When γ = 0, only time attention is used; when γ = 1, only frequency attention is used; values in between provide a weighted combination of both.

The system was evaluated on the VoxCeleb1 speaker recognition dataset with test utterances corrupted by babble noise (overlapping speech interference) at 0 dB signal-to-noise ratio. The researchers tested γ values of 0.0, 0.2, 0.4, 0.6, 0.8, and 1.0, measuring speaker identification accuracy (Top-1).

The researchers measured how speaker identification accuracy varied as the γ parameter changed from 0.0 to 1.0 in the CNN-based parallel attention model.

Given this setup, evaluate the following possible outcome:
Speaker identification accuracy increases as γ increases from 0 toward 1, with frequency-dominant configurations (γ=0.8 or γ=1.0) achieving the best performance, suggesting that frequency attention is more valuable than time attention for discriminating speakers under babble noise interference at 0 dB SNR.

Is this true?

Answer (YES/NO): NO